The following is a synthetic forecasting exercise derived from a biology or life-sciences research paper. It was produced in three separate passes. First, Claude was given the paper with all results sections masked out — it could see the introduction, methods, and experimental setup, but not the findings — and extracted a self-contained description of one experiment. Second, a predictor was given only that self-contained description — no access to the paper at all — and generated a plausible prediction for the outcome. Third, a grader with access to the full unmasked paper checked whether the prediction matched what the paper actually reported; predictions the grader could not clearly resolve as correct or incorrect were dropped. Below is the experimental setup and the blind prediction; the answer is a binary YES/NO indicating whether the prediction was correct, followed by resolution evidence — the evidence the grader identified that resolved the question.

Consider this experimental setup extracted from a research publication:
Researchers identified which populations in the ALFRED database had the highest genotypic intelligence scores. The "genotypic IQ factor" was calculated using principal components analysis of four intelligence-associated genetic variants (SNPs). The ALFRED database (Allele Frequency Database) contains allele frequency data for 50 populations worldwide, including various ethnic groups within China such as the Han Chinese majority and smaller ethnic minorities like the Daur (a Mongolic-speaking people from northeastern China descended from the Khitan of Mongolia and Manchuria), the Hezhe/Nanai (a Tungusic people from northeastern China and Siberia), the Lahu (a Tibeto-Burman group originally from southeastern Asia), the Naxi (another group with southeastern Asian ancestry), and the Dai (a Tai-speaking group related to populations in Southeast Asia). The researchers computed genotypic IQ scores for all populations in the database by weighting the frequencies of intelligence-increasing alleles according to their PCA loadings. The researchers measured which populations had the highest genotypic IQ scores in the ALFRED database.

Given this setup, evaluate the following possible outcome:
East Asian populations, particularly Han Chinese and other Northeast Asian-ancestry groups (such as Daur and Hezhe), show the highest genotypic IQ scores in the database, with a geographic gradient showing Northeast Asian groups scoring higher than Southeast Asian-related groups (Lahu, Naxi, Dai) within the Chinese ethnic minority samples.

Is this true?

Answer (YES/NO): NO